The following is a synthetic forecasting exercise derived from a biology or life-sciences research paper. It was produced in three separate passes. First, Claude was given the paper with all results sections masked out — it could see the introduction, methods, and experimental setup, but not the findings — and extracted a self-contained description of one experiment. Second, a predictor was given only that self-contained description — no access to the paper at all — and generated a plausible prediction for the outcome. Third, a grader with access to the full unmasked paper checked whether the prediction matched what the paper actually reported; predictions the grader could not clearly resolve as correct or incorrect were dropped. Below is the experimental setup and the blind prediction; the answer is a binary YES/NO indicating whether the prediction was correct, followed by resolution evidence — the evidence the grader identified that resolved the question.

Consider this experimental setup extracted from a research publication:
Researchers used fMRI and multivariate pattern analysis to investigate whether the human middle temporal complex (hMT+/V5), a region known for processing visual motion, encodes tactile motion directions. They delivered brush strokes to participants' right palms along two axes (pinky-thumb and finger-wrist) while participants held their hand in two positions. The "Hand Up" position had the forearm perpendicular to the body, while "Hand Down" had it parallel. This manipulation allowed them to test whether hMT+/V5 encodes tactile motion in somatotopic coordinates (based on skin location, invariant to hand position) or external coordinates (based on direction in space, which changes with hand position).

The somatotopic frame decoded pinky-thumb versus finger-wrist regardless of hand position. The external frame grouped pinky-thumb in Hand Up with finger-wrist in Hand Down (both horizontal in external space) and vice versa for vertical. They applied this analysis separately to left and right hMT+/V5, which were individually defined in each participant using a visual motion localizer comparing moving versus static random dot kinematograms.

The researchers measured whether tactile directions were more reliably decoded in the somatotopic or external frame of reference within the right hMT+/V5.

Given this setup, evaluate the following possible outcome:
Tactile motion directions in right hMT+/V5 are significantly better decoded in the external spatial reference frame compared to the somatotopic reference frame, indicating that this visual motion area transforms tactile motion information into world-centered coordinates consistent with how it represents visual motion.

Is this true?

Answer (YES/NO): NO